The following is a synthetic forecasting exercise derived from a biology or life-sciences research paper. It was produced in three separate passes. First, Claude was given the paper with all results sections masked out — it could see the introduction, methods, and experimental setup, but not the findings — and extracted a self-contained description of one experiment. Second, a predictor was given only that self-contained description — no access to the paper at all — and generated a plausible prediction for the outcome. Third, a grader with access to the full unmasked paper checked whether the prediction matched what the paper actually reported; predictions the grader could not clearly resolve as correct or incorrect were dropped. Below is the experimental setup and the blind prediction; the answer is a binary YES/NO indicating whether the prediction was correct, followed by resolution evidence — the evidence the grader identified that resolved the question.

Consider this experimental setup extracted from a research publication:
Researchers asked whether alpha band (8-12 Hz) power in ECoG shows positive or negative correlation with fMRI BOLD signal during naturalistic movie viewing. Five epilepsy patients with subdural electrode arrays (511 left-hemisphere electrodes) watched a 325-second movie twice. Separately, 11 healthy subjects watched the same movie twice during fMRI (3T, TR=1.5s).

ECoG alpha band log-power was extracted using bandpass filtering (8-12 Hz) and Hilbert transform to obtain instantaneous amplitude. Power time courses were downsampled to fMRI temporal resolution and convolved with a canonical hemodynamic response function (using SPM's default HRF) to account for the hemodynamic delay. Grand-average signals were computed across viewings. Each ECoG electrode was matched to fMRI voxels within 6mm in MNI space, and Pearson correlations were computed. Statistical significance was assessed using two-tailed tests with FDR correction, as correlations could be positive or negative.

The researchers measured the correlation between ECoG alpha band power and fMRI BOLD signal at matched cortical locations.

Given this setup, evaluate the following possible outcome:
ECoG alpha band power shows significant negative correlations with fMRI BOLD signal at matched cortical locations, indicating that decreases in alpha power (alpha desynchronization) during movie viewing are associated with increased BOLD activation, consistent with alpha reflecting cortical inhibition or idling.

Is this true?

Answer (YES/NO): YES